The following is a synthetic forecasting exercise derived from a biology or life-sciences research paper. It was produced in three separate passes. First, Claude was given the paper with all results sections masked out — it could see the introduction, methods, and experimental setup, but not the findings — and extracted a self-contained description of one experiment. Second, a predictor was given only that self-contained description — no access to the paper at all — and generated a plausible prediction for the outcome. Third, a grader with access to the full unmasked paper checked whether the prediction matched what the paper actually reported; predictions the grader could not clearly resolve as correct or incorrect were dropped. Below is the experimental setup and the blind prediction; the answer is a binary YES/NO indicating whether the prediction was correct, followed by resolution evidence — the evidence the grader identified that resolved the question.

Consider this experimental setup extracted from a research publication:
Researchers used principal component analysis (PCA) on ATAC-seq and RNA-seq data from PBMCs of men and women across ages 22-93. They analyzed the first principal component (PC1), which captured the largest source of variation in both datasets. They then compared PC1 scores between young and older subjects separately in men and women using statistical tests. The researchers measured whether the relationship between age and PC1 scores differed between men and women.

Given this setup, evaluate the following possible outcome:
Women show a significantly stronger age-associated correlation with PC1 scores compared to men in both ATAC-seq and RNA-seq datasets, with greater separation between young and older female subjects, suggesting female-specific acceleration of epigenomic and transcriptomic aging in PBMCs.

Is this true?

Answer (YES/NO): NO